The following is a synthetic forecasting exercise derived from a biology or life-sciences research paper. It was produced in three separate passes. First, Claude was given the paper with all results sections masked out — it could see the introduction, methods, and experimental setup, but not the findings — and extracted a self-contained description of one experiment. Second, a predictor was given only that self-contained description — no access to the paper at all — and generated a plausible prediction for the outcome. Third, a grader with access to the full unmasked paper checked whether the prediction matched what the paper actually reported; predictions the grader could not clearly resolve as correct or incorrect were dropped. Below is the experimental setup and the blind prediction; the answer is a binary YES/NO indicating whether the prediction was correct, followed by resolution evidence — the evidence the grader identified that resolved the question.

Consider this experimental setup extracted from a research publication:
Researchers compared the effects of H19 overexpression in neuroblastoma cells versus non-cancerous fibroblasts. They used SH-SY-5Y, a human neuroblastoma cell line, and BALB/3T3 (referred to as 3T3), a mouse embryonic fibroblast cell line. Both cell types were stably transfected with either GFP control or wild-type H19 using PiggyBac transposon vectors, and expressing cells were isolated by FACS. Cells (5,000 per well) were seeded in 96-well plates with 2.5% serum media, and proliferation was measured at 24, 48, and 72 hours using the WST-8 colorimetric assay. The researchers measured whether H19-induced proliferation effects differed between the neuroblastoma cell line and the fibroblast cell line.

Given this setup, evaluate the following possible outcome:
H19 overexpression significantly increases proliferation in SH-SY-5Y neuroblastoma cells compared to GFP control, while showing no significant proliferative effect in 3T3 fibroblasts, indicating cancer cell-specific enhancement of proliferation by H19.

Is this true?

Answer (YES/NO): NO